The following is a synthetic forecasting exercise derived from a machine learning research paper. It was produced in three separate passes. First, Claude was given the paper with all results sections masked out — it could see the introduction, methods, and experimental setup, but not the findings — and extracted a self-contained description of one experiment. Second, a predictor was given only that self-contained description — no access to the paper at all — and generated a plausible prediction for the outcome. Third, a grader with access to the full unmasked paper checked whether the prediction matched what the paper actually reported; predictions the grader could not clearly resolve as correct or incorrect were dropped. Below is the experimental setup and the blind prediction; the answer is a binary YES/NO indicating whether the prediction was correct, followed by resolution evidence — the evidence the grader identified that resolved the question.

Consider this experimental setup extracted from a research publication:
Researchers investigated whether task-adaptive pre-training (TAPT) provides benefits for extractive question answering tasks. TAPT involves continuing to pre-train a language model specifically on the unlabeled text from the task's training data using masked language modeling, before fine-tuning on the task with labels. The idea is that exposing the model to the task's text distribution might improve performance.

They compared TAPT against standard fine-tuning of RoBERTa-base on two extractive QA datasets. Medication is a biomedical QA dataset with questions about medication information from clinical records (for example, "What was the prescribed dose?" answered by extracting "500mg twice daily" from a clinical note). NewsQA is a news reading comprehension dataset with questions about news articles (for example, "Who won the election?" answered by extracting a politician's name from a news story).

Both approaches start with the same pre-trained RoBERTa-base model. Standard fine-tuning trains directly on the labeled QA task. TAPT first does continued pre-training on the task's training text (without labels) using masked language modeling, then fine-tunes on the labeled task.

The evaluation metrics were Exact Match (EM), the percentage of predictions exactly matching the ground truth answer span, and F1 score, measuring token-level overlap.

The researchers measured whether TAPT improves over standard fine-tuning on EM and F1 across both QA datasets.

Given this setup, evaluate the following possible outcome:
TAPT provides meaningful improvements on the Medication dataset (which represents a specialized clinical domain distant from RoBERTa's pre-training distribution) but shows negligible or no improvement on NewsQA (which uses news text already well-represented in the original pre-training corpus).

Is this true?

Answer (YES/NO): NO